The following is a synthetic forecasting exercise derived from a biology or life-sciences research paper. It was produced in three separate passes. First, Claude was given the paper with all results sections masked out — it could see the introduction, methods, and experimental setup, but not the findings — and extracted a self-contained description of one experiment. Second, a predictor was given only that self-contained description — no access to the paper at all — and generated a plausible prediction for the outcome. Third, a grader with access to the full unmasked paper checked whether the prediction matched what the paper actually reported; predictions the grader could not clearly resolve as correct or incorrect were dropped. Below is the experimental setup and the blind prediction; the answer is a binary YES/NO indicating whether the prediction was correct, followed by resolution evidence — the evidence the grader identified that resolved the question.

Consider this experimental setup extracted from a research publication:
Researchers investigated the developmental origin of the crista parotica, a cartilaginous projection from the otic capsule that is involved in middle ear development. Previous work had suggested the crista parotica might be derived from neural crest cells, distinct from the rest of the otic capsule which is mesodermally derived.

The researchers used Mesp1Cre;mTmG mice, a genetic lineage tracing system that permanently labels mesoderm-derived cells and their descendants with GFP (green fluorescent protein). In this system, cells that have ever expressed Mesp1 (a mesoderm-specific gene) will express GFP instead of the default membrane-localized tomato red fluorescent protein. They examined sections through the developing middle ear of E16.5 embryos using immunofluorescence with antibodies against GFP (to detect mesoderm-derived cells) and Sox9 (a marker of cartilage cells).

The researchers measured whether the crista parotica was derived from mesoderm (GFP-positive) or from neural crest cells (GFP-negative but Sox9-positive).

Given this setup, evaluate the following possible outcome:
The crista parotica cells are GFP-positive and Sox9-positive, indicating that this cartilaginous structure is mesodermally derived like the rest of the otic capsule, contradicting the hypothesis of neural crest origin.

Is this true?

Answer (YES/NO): NO